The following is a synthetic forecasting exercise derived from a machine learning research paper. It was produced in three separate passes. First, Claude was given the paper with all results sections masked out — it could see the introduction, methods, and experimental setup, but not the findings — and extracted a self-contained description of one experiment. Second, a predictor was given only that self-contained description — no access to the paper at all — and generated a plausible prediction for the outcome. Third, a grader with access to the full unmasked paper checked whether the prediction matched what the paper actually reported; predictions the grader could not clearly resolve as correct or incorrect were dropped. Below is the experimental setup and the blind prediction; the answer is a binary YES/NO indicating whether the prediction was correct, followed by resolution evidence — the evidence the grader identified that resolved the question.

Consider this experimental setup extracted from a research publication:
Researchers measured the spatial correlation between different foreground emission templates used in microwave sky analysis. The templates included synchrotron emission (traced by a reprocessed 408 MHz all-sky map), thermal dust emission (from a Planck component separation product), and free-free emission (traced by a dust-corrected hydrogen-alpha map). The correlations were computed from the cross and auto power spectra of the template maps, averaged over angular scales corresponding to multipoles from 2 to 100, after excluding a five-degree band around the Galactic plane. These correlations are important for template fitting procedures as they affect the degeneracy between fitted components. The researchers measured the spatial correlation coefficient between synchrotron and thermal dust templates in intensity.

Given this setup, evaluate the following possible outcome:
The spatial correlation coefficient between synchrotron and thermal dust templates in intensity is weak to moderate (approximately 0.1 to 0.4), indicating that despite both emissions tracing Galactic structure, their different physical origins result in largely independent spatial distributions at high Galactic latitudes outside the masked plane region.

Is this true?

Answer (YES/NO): YES